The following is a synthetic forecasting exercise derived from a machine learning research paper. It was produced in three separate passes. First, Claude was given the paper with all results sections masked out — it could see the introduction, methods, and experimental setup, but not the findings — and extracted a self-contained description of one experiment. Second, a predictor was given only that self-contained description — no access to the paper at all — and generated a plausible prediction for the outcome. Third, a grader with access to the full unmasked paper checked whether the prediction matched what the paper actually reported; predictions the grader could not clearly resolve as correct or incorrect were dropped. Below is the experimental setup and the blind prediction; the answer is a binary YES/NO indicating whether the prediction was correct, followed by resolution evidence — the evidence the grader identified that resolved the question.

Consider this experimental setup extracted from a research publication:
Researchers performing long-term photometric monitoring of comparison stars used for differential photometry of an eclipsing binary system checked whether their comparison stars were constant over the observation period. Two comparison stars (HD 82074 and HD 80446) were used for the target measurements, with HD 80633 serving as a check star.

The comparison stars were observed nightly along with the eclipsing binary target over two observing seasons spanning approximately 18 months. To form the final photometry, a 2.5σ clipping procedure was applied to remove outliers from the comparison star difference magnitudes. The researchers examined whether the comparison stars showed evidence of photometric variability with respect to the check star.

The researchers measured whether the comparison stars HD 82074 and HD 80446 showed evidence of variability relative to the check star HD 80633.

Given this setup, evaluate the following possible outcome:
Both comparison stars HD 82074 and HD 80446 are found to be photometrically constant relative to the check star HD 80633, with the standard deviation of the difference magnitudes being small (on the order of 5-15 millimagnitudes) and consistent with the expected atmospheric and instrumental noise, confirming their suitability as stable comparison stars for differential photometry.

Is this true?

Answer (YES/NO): YES